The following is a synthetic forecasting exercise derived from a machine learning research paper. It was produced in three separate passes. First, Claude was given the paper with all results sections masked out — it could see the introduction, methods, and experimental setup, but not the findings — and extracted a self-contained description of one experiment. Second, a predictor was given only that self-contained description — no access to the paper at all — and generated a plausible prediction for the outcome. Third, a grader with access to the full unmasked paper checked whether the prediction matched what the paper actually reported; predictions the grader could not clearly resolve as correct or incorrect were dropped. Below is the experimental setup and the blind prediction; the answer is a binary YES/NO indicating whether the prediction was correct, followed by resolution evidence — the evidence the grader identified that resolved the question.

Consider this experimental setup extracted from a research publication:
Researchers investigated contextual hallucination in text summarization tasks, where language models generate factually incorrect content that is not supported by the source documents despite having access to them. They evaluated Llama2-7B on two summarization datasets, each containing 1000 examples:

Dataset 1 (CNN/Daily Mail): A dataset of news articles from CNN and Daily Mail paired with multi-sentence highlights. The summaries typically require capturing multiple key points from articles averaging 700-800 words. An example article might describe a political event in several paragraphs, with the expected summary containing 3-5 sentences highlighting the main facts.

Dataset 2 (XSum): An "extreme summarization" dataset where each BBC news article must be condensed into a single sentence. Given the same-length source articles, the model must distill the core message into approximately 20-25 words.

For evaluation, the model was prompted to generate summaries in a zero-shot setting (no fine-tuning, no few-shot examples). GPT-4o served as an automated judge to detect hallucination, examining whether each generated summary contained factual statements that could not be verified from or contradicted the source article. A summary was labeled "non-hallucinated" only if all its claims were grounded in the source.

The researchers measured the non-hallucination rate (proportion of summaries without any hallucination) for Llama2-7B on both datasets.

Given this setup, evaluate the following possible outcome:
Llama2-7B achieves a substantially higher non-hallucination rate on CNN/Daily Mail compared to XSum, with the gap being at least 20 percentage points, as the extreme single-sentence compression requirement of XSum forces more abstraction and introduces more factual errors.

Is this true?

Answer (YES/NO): NO